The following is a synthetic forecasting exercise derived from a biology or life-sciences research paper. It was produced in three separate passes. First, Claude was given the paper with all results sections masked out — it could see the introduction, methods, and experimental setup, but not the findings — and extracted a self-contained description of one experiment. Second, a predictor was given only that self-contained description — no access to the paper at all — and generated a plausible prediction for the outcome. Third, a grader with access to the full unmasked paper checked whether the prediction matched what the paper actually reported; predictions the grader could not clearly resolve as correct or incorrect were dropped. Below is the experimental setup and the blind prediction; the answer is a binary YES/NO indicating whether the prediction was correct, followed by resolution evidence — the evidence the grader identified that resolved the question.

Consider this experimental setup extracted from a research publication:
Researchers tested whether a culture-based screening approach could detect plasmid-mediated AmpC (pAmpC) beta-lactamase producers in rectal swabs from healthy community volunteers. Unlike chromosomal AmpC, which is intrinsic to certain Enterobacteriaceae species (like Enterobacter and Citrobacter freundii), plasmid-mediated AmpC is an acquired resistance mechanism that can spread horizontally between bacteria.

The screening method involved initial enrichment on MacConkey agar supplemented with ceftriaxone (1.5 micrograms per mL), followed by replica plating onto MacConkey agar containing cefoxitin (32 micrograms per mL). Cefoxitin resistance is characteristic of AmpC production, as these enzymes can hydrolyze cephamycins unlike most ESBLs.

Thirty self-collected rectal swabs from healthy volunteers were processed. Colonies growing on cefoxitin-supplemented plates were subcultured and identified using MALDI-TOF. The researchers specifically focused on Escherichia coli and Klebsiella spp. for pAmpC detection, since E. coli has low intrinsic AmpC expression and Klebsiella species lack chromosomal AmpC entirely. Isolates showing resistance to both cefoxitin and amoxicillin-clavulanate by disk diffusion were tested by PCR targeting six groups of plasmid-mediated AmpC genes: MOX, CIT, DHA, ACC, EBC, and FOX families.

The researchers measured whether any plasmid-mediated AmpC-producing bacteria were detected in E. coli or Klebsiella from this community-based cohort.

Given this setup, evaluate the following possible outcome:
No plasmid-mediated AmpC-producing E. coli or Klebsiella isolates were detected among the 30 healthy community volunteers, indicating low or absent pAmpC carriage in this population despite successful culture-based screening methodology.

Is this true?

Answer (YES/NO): NO